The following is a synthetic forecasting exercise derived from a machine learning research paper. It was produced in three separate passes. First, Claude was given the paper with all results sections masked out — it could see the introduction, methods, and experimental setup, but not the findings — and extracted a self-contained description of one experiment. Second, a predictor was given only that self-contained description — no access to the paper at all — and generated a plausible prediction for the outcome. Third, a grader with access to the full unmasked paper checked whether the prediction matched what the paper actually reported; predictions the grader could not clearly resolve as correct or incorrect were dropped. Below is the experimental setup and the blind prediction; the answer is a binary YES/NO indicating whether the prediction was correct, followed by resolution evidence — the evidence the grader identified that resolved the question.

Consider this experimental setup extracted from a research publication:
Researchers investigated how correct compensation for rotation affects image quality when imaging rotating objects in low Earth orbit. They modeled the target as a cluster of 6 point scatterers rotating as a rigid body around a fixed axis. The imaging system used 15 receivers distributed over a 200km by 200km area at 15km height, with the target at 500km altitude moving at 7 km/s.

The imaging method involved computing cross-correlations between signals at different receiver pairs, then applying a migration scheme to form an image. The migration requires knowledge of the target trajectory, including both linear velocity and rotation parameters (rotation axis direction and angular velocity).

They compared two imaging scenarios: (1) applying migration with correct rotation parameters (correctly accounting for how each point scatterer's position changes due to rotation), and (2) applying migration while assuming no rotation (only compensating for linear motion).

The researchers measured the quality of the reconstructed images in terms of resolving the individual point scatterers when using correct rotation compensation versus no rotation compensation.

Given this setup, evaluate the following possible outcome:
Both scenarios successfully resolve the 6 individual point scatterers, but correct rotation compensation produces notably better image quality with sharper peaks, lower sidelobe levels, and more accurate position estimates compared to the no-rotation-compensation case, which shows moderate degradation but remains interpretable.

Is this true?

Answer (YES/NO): NO